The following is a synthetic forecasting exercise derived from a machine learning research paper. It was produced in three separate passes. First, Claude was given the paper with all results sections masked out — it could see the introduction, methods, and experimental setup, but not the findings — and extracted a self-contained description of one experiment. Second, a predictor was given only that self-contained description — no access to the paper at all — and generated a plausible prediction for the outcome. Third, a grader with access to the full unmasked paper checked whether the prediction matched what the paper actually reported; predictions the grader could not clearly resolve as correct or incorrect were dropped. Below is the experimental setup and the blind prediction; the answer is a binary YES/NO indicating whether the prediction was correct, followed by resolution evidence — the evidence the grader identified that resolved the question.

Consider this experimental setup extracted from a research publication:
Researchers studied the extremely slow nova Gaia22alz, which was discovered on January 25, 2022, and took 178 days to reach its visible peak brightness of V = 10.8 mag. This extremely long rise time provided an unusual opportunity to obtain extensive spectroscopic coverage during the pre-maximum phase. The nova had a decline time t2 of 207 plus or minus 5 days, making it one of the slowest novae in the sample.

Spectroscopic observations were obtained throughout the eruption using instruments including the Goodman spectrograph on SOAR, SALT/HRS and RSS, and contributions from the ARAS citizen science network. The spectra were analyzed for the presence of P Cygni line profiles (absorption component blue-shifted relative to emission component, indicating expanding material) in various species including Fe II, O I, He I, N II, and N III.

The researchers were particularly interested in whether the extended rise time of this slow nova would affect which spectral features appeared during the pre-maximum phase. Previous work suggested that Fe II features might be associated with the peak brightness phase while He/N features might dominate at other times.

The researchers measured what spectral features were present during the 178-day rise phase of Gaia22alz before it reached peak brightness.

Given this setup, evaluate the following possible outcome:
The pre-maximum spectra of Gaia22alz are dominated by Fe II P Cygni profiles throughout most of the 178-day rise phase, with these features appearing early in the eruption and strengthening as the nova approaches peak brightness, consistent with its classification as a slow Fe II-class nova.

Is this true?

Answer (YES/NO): NO